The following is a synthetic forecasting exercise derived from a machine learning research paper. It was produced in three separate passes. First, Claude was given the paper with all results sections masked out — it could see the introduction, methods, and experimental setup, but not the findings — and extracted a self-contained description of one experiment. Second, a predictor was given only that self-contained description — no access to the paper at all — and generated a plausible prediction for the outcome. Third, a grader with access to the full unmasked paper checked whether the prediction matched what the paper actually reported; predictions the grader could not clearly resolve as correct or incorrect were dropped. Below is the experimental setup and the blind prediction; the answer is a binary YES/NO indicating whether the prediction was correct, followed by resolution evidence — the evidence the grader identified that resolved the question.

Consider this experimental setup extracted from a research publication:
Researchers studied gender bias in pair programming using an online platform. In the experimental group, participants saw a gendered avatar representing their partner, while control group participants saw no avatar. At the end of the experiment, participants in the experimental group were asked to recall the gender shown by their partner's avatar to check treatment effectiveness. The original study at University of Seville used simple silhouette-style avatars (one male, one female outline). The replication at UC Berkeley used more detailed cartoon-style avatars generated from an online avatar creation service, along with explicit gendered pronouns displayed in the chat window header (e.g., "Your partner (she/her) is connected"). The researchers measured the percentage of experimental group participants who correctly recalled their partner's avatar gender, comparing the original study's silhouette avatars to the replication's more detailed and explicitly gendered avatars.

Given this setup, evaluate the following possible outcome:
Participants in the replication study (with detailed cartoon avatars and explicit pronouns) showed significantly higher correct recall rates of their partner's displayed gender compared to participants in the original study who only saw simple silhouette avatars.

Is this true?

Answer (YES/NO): NO